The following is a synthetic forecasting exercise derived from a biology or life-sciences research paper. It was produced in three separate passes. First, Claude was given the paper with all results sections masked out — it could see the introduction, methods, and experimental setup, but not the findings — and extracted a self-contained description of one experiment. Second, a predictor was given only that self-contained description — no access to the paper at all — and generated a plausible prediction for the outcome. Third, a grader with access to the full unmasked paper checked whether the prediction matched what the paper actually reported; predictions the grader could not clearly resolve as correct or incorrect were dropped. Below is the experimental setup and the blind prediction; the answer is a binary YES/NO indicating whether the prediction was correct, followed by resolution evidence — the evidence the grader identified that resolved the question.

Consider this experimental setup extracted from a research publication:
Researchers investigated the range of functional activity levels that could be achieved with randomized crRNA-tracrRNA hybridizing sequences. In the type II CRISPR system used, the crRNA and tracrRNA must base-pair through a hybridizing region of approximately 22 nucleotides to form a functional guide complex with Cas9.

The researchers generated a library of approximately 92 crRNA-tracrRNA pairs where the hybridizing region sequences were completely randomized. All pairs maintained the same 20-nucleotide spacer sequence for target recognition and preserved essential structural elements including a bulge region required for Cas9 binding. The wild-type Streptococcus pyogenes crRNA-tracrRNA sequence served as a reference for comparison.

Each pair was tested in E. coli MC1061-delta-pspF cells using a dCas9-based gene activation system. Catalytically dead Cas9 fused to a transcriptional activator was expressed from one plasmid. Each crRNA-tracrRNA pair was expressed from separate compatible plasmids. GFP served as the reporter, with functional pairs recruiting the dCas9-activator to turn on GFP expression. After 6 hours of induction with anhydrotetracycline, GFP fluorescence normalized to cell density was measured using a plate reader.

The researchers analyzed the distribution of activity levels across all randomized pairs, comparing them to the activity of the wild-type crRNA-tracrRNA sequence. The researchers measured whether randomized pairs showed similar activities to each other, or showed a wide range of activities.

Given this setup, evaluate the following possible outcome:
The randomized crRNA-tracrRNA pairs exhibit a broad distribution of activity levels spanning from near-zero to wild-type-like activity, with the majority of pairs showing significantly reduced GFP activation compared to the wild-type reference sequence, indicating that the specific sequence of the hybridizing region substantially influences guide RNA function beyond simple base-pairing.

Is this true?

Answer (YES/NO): NO